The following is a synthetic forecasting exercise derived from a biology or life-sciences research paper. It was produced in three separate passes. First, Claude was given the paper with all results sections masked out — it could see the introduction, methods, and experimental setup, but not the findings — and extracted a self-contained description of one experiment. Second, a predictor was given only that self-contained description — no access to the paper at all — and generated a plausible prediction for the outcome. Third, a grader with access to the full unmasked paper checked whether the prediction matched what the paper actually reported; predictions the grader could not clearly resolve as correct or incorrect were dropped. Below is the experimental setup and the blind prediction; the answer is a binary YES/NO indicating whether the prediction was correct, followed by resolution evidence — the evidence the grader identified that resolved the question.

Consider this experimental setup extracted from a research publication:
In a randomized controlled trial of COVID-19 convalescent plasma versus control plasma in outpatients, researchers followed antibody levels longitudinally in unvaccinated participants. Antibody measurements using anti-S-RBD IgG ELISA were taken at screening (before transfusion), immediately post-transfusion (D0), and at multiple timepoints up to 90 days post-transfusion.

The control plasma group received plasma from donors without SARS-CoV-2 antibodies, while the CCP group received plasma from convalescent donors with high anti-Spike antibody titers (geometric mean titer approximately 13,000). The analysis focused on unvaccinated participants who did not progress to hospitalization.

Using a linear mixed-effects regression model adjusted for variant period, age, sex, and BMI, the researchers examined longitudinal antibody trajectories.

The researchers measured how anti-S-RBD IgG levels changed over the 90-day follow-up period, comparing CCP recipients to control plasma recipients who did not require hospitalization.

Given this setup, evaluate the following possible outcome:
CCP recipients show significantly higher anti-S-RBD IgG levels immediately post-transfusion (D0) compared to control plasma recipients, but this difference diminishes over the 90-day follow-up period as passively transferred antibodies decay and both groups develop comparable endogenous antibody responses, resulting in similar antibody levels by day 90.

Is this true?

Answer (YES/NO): YES